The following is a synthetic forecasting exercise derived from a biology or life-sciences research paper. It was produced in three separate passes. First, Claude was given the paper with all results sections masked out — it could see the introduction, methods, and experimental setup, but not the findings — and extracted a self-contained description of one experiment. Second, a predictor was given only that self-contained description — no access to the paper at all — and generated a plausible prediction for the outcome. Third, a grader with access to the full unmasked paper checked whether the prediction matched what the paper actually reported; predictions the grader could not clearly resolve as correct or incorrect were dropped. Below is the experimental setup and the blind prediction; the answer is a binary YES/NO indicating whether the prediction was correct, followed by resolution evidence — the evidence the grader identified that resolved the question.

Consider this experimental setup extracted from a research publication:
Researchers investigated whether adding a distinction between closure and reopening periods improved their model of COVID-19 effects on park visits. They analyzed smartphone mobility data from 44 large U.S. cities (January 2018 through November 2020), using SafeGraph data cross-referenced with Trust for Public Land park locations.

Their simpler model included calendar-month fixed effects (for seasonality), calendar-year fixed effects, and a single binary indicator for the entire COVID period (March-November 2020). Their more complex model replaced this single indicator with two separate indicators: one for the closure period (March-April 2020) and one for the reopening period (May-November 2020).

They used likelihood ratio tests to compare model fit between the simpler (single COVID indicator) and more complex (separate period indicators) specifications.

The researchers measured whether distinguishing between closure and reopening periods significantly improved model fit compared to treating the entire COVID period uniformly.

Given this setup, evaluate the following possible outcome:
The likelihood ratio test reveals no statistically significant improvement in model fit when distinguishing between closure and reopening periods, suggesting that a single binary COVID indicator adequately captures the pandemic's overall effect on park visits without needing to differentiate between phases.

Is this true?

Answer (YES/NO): NO